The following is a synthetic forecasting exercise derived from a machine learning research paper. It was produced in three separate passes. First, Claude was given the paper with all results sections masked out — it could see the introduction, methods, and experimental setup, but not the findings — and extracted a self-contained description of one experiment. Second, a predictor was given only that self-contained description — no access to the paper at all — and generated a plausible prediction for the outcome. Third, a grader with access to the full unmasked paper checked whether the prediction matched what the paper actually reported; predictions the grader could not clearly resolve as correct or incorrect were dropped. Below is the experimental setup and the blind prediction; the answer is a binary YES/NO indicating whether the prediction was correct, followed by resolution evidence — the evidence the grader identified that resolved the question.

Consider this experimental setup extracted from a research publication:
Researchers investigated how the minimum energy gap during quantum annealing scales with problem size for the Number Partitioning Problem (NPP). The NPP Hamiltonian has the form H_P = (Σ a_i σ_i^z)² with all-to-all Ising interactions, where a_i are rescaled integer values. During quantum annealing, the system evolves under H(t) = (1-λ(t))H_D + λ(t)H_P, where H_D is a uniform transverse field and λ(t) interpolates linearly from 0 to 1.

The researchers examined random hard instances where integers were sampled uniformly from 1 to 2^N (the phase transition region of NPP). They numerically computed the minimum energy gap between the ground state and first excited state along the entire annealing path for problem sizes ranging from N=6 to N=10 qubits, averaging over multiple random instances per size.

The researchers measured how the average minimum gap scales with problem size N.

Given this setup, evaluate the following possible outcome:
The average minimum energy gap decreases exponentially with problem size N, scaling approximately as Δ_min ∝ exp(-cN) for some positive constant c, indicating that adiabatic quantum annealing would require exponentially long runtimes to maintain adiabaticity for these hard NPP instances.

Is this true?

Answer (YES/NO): YES